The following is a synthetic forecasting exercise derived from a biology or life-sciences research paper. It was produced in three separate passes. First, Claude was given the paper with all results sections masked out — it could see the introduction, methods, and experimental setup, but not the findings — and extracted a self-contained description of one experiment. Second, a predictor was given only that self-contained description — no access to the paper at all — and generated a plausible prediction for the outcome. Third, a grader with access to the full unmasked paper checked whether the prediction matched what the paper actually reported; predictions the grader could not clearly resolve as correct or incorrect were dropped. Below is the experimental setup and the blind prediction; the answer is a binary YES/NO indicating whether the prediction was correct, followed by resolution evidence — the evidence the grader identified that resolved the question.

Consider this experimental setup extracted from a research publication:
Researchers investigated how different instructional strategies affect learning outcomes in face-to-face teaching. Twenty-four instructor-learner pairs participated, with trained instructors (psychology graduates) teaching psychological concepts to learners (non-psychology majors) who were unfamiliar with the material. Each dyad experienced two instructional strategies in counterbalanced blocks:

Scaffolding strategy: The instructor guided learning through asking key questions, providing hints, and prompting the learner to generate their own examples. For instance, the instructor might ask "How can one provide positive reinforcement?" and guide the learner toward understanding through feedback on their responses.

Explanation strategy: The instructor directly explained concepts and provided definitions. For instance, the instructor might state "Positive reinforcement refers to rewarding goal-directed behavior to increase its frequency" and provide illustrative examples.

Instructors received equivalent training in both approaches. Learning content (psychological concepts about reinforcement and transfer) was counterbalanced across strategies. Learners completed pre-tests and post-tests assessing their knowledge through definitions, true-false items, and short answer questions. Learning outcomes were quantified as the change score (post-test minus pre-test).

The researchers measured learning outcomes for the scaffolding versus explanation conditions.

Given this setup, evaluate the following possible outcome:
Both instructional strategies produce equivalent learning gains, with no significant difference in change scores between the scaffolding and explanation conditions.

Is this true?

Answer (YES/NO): NO